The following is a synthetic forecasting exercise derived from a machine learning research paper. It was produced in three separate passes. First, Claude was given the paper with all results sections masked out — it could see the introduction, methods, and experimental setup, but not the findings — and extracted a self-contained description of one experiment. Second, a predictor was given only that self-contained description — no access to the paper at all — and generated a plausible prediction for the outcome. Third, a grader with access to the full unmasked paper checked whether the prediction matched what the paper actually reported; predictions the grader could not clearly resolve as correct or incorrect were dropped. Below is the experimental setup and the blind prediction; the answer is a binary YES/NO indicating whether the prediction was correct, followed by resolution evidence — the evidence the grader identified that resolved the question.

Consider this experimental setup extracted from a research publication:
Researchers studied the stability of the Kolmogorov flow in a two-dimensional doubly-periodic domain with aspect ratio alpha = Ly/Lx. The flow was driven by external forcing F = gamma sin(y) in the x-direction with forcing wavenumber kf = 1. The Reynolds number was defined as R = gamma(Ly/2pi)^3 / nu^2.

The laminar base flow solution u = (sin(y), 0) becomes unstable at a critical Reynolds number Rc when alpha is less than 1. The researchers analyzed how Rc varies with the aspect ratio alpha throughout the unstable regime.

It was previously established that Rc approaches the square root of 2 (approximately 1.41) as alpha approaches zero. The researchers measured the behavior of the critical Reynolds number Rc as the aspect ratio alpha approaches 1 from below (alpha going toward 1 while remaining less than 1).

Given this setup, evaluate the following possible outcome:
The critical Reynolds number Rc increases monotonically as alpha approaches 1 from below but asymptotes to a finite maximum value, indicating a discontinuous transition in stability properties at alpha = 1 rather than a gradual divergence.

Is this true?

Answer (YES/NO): NO